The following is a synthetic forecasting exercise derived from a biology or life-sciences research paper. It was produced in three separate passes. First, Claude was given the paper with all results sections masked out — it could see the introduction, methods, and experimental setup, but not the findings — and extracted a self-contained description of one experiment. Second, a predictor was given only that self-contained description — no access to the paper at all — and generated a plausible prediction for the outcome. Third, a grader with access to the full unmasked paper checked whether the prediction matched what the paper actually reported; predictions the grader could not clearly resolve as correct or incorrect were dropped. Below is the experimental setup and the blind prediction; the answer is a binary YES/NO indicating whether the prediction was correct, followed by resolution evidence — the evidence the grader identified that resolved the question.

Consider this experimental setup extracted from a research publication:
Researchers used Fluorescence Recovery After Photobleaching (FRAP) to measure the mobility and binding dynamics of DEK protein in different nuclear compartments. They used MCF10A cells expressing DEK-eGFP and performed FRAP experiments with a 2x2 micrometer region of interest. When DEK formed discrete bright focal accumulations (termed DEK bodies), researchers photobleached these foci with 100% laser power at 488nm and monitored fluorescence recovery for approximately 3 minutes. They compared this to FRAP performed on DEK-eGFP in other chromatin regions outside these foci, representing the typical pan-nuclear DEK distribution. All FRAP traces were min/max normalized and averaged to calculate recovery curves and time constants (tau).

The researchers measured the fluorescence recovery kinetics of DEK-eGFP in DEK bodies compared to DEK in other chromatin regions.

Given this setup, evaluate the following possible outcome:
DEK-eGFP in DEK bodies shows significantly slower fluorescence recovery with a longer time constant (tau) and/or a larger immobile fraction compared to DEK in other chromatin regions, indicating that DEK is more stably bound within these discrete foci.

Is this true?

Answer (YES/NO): YES